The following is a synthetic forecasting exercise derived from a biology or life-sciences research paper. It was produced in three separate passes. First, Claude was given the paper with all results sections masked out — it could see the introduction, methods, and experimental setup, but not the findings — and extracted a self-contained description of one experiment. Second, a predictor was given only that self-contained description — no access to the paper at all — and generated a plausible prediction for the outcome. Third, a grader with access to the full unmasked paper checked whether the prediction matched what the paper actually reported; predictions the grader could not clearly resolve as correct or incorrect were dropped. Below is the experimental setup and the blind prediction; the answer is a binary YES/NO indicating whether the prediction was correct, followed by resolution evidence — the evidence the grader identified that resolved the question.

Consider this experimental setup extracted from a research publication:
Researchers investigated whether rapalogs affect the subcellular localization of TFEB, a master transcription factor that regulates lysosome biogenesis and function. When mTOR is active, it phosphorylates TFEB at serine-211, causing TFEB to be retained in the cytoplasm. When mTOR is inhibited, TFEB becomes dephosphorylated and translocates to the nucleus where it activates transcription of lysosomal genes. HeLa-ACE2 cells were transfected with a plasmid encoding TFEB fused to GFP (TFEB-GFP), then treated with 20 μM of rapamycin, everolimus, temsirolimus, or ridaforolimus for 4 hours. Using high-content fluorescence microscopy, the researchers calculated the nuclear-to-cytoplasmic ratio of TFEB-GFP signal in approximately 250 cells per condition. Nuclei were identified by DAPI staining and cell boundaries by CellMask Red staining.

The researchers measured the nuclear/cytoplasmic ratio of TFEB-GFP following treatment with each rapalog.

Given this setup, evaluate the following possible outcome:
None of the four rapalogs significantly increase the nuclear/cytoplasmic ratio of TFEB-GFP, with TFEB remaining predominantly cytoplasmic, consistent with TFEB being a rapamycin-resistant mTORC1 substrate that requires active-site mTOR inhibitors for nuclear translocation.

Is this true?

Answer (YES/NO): NO